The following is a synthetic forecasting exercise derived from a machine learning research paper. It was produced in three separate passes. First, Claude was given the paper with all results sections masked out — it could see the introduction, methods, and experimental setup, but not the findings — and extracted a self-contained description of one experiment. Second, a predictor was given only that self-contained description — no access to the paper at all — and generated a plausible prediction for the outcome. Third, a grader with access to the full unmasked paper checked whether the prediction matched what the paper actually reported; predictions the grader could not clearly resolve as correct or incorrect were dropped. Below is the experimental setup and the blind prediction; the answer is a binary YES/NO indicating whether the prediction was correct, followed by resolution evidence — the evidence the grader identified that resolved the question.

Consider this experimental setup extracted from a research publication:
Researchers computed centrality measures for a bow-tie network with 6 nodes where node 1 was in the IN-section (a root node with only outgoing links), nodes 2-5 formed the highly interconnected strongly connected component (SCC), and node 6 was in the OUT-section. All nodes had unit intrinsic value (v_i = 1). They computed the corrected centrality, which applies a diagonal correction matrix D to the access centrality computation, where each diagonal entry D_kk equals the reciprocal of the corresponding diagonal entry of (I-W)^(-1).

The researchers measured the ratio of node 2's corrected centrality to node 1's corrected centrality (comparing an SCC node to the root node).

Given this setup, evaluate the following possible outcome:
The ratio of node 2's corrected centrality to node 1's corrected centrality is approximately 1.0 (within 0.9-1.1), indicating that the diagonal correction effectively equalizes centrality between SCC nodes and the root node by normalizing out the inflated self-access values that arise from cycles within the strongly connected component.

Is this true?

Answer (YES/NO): YES